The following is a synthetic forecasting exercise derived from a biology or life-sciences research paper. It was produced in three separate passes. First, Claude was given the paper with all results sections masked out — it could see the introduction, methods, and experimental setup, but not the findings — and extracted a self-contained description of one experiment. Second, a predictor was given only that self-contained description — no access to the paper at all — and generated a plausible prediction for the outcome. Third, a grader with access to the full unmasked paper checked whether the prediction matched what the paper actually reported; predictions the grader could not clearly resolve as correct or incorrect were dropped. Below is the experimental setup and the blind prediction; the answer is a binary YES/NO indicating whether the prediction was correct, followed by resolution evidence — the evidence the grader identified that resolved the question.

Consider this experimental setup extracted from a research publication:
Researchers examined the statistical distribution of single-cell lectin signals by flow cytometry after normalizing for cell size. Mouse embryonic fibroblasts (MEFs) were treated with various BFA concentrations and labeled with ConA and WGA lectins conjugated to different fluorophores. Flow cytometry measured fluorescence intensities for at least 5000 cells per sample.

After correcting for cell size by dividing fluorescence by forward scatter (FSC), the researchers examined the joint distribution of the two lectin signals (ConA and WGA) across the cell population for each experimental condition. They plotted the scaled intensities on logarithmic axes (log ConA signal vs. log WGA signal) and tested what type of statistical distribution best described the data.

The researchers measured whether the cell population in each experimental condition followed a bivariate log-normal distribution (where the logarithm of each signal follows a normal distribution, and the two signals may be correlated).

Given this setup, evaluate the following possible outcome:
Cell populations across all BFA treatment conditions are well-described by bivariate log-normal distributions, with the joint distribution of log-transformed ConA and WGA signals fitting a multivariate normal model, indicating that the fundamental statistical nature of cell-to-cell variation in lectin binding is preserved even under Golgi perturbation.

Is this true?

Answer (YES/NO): YES